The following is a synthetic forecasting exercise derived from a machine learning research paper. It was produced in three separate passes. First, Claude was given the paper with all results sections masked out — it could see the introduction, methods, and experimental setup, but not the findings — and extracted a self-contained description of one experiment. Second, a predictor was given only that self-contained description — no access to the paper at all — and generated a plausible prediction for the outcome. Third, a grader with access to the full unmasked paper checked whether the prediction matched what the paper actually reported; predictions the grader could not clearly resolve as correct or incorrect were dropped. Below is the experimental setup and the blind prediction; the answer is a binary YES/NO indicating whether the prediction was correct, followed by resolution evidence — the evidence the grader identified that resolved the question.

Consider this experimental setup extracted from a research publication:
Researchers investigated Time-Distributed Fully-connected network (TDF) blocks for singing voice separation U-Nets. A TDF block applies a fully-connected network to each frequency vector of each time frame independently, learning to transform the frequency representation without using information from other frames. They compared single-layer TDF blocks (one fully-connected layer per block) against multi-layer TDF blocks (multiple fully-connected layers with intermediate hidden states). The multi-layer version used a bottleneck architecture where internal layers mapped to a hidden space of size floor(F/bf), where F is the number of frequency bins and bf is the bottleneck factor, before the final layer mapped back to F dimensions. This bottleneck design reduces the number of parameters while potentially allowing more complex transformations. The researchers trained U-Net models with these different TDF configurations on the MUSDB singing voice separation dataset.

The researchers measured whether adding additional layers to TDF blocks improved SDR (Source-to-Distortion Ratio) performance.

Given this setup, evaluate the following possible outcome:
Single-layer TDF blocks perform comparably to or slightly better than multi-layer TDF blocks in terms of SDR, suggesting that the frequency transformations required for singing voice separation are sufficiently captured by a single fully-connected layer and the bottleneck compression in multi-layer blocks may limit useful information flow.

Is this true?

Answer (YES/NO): NO